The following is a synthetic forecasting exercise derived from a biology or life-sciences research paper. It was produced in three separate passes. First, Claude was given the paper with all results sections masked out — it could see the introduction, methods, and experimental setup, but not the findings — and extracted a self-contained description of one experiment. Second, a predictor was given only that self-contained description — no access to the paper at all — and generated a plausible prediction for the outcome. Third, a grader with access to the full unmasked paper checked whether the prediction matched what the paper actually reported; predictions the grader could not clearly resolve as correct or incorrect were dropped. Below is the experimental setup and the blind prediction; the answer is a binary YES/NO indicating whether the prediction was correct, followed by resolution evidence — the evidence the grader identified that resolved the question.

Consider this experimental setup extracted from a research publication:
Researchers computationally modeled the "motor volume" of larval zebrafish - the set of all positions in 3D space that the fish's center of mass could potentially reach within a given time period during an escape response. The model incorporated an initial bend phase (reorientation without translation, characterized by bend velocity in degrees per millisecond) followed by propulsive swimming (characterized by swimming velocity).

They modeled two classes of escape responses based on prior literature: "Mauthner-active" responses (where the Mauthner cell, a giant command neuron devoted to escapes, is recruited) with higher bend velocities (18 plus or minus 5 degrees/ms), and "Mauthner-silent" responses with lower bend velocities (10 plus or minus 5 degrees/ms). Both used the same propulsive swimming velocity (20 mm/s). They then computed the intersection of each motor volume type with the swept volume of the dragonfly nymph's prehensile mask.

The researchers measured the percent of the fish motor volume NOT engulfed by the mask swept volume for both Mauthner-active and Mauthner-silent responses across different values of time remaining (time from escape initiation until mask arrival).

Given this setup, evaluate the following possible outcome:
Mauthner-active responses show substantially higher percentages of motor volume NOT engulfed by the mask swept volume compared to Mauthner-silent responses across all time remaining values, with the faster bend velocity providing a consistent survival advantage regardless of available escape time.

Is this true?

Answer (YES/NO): NO